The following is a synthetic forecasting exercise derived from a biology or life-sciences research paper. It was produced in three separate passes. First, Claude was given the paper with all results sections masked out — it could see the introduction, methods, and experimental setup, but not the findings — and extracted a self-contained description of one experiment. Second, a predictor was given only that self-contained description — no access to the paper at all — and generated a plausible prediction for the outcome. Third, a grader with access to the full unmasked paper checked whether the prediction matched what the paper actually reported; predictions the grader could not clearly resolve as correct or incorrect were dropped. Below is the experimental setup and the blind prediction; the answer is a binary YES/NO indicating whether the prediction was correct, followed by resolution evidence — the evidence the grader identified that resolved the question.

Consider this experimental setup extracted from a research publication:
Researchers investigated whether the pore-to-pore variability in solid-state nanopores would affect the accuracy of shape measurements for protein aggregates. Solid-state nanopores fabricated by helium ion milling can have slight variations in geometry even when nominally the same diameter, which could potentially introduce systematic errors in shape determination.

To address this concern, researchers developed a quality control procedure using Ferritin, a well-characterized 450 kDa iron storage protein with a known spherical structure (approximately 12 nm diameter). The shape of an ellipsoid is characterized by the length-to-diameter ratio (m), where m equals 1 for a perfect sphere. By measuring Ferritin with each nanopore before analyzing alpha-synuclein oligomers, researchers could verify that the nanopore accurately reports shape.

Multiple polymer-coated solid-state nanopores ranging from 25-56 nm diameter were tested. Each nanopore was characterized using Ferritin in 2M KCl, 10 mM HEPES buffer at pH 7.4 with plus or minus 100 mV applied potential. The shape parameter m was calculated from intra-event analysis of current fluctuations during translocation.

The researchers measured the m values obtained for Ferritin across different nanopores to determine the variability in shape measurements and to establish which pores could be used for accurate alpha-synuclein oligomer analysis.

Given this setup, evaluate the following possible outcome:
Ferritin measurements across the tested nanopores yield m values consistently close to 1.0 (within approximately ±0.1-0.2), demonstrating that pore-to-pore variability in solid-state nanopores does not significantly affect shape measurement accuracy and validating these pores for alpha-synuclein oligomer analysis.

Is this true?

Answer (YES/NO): NO